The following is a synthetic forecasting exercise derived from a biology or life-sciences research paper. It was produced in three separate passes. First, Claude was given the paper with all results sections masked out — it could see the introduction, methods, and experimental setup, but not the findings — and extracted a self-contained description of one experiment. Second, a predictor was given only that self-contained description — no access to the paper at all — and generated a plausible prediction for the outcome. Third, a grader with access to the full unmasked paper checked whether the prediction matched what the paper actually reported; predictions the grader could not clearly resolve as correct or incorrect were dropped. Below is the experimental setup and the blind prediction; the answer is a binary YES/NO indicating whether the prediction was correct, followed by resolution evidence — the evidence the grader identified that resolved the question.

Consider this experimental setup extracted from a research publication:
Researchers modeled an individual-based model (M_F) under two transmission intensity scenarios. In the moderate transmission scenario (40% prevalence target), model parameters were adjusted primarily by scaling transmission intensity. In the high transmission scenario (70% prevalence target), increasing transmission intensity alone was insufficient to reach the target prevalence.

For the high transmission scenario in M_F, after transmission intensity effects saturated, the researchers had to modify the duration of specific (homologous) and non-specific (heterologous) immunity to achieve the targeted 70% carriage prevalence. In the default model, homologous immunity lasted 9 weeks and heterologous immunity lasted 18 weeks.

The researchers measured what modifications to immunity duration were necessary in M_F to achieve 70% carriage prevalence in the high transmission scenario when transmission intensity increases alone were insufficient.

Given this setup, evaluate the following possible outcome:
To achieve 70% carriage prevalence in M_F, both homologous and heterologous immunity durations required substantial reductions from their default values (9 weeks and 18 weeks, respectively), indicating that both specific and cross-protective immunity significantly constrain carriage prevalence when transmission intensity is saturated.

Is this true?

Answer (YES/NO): YES